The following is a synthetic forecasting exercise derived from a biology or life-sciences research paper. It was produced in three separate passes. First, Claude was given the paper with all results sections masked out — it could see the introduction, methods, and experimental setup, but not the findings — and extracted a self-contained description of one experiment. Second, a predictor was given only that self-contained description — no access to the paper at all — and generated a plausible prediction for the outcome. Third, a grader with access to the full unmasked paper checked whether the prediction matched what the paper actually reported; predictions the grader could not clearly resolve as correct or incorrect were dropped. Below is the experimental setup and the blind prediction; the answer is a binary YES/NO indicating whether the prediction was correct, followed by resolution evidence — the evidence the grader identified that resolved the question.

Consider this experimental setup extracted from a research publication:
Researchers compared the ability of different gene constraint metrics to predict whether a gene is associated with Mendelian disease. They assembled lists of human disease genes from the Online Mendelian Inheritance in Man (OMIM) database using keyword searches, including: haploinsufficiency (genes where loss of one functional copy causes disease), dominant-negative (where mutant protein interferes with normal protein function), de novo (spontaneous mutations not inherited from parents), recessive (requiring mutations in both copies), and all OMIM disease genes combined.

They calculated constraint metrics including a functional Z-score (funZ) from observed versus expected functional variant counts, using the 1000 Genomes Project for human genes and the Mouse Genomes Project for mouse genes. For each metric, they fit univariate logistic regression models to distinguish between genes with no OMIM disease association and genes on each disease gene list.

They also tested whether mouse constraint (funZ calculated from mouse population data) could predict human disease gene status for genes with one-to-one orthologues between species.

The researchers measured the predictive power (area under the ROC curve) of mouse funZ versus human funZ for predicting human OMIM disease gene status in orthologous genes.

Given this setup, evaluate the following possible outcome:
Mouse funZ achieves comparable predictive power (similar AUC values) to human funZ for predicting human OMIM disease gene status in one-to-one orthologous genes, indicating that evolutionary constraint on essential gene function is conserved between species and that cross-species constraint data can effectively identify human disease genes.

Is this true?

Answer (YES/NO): YES